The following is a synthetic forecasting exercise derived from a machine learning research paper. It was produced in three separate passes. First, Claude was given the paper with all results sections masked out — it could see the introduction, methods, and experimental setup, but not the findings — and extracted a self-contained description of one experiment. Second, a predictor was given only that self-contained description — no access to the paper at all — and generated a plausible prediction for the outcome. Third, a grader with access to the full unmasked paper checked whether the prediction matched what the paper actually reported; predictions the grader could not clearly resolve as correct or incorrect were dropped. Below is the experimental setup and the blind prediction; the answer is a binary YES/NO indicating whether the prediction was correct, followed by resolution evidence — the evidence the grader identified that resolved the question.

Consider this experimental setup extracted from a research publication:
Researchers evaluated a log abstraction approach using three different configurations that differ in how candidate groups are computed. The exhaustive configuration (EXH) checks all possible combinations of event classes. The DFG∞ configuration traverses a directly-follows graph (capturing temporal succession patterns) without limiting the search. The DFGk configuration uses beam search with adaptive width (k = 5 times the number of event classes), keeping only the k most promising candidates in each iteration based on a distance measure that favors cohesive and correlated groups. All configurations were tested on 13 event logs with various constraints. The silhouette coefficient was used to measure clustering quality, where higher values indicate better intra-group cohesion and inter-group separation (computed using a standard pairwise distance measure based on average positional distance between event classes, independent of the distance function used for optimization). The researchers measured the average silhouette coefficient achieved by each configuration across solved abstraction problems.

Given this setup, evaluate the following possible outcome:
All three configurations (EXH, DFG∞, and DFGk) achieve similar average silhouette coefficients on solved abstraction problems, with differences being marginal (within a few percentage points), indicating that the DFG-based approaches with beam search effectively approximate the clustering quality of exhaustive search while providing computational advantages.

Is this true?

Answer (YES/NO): NO